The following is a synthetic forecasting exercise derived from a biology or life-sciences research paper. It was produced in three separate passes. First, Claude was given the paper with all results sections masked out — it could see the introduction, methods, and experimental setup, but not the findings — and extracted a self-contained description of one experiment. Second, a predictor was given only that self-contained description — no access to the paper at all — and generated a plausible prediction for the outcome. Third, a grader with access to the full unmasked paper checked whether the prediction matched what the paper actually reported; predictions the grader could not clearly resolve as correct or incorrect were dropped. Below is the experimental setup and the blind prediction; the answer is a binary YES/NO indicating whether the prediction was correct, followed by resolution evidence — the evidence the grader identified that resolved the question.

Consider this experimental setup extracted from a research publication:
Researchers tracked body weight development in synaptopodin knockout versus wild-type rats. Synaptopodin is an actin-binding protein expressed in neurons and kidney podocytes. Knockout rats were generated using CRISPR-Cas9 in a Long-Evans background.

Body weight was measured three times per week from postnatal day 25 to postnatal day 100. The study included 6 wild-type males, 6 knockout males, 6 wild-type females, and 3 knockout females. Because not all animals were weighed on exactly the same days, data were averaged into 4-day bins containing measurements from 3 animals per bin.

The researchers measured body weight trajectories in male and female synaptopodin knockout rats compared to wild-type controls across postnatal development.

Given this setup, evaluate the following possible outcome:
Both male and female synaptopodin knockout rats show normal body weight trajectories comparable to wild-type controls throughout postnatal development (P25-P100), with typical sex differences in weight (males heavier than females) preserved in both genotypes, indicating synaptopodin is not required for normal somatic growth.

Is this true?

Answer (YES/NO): NO